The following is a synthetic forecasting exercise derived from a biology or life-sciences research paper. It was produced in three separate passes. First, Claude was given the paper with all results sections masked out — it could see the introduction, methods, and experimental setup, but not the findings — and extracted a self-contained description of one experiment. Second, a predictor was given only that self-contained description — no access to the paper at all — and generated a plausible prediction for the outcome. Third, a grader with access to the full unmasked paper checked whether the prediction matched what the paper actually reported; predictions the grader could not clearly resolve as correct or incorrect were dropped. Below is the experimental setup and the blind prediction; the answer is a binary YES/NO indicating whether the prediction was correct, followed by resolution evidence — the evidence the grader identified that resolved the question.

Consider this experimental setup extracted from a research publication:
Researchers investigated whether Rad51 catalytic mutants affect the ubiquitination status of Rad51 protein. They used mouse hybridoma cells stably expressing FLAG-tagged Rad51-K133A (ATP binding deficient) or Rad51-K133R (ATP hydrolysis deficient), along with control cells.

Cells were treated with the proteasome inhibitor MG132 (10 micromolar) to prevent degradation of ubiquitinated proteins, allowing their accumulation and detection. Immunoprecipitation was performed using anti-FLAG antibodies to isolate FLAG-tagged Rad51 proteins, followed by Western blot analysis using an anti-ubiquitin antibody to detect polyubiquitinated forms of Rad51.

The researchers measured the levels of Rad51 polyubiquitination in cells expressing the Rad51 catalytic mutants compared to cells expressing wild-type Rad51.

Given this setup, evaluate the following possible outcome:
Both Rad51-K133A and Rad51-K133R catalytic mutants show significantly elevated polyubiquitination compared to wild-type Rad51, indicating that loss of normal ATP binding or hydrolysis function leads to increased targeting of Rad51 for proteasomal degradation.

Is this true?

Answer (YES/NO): YES